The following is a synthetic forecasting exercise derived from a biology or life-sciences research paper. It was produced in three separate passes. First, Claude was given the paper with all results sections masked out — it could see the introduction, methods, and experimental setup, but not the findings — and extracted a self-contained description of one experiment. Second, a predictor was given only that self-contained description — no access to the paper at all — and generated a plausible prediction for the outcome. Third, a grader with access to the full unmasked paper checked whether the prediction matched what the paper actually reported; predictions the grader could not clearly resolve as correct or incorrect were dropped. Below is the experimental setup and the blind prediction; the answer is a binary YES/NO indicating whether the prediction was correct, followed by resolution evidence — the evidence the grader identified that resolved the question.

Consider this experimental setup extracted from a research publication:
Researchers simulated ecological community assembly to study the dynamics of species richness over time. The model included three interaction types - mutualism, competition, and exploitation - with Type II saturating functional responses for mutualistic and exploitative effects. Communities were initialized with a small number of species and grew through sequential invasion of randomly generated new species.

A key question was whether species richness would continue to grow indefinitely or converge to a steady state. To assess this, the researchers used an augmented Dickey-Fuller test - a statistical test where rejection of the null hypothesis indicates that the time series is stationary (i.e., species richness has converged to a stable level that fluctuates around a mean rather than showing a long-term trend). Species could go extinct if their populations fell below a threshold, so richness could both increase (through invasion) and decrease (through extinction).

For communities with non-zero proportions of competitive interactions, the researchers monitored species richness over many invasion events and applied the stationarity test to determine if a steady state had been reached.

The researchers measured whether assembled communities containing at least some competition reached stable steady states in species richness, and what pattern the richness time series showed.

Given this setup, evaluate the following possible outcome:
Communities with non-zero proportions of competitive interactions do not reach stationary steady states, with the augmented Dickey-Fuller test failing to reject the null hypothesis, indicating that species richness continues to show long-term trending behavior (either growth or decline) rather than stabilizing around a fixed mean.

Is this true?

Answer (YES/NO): NO